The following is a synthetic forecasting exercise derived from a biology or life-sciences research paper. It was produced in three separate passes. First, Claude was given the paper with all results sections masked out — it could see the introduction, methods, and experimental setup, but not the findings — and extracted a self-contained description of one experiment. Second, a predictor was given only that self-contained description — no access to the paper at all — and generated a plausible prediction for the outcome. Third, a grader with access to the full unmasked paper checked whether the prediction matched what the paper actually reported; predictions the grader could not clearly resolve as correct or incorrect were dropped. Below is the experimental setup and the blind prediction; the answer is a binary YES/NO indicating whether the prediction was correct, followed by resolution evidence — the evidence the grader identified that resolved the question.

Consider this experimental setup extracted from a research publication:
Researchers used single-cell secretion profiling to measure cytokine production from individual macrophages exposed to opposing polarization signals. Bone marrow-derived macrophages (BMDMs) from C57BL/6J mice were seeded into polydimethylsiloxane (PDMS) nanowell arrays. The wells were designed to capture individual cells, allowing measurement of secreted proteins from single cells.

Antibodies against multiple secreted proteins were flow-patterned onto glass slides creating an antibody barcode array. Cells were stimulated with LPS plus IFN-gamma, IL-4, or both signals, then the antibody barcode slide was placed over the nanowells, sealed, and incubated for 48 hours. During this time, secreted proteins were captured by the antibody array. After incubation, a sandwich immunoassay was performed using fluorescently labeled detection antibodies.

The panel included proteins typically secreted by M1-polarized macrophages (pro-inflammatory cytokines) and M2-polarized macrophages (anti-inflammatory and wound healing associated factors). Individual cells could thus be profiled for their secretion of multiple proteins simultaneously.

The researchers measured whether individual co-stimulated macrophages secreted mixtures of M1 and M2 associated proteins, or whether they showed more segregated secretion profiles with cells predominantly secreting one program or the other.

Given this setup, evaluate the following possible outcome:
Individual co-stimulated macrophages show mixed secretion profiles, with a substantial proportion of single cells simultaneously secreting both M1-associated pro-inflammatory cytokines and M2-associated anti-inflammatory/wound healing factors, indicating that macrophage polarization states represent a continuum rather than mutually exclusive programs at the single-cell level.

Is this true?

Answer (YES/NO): NO